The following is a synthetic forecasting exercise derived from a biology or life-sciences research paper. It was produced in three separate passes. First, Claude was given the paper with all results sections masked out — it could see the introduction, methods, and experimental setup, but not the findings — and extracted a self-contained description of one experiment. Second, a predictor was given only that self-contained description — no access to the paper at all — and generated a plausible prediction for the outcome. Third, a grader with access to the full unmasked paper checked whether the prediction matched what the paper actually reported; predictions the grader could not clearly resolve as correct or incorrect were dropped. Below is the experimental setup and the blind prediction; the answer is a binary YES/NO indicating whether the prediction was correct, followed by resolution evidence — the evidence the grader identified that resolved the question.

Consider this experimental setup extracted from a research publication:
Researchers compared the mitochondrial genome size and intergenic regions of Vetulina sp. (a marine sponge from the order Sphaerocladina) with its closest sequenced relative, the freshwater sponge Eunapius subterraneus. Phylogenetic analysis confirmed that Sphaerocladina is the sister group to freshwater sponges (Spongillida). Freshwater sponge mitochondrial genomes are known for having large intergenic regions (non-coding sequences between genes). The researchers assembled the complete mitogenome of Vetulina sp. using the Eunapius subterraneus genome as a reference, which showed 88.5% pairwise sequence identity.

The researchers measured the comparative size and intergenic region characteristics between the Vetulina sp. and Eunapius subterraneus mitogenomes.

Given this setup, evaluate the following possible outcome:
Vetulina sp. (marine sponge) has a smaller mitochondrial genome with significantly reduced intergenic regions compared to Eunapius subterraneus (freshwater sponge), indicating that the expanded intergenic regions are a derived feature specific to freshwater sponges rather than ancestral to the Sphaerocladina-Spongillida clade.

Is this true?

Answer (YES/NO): YES